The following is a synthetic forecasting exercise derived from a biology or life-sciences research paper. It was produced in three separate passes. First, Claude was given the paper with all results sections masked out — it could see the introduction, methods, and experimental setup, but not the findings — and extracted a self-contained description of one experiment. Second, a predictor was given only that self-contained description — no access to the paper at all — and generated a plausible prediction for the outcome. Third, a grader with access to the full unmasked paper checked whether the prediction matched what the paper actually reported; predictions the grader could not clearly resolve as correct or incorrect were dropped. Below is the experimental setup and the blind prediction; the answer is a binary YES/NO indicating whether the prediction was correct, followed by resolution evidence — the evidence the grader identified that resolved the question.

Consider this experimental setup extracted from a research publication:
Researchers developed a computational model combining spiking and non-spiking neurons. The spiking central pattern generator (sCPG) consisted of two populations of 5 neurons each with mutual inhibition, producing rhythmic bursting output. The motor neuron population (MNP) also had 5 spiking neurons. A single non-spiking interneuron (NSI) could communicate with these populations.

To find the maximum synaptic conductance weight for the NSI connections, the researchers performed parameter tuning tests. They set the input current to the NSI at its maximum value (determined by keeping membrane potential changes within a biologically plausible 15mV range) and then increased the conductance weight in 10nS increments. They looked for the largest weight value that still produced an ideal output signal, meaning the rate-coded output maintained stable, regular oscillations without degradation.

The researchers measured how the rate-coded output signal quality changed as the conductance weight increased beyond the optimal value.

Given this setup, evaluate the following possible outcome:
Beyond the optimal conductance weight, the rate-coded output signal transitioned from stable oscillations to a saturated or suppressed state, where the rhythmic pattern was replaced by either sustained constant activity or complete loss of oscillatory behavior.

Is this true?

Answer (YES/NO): NO